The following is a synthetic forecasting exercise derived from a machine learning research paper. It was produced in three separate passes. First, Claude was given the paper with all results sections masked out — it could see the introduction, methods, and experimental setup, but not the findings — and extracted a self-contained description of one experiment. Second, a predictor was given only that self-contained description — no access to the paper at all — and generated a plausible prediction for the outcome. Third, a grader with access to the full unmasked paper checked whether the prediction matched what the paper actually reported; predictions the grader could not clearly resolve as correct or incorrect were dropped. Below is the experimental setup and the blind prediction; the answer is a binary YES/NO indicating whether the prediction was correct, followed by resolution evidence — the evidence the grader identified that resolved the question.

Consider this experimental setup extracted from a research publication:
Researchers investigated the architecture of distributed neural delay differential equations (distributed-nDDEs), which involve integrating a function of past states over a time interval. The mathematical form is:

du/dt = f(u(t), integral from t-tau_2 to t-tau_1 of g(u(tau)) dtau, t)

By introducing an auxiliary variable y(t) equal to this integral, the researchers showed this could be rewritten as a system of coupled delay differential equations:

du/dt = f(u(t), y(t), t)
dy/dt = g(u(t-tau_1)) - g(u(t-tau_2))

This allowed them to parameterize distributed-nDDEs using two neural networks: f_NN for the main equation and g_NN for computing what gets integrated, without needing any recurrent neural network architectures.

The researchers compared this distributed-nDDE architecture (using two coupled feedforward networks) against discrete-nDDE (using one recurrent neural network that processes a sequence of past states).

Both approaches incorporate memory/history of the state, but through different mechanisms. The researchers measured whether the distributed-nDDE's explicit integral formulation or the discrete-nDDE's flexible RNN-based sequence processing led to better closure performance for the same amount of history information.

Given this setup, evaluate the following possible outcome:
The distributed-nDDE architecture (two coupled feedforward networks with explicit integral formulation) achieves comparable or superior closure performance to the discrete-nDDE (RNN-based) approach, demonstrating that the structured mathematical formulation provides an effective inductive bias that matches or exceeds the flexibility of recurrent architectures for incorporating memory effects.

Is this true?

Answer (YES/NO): YES